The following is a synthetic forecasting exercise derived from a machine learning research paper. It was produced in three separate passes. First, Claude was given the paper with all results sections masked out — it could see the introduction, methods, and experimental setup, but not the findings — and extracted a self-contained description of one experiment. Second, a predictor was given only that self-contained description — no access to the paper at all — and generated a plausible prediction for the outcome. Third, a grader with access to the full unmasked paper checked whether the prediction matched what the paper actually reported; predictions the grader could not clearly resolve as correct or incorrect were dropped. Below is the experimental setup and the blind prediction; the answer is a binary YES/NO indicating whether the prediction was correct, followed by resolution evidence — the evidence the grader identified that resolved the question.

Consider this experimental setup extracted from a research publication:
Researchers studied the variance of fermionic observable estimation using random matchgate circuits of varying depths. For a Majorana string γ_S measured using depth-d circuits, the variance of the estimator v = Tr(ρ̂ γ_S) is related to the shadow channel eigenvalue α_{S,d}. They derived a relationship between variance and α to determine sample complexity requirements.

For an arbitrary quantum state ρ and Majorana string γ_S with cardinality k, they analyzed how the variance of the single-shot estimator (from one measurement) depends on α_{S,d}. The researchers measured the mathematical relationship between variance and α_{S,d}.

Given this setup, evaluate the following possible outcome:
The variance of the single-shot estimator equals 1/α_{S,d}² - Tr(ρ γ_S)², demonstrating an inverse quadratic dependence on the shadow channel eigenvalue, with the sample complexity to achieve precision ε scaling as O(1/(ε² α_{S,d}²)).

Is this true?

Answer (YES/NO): NO